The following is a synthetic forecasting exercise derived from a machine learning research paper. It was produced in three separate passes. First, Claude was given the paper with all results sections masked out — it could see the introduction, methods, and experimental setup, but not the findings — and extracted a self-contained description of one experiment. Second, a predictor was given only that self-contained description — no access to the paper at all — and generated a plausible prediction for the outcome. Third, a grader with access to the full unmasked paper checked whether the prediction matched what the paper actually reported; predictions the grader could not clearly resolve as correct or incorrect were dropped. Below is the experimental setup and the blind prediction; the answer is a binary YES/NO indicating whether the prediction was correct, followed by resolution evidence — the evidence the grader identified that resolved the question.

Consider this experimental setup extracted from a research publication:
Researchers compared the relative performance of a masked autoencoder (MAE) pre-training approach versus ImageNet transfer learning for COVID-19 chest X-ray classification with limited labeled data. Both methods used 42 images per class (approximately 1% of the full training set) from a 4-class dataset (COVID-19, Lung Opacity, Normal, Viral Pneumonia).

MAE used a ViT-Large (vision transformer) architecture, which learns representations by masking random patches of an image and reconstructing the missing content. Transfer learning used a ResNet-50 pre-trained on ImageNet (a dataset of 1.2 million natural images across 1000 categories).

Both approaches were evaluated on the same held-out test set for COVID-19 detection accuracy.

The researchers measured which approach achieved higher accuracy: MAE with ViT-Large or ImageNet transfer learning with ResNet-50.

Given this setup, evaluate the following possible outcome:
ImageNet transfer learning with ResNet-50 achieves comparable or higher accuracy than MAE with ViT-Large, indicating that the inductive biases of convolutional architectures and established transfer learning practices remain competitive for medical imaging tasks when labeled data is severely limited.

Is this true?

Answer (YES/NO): NO